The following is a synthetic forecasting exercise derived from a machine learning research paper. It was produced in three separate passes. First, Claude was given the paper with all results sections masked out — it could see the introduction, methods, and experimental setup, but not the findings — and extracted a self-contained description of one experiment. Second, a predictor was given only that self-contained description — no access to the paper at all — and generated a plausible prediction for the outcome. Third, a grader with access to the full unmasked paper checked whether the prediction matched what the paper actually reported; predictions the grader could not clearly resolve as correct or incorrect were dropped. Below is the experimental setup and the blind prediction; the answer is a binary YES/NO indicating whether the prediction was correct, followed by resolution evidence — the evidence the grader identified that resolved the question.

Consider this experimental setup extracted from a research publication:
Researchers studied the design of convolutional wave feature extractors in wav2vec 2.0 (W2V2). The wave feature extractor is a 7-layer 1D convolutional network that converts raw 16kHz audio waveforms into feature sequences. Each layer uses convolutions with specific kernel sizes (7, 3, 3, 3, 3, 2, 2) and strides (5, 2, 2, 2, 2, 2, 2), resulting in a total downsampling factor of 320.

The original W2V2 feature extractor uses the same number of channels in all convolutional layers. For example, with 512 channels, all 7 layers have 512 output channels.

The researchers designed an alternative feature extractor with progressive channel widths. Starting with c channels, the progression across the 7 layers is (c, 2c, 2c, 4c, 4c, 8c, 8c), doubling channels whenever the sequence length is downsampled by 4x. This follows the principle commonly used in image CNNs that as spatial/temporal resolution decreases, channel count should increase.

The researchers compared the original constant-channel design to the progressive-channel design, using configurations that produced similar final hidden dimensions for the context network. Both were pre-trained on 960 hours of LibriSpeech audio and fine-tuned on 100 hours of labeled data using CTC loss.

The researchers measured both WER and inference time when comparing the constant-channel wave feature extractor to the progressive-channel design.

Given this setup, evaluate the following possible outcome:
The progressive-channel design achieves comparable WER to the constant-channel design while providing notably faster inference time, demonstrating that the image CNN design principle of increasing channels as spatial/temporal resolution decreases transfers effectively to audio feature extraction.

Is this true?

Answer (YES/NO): YES